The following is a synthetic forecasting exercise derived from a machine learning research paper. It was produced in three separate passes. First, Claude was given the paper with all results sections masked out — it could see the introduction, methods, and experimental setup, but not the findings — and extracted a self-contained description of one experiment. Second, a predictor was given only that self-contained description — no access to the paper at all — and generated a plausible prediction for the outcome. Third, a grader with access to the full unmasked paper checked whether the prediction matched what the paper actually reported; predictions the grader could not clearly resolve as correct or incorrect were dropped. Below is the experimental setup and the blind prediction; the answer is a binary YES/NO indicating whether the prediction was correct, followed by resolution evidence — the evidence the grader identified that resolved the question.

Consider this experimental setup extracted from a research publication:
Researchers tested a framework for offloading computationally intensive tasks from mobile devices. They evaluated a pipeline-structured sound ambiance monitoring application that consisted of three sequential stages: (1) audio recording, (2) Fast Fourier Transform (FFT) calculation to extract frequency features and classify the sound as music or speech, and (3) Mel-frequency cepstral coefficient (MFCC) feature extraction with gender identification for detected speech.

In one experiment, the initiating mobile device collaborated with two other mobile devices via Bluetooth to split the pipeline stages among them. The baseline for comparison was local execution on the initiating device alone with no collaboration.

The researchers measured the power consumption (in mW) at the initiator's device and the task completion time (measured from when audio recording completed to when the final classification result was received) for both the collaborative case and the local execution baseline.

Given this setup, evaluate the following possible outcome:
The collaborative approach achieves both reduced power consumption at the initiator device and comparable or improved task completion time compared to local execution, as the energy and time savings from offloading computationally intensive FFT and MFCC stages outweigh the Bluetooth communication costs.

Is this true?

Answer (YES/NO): NO